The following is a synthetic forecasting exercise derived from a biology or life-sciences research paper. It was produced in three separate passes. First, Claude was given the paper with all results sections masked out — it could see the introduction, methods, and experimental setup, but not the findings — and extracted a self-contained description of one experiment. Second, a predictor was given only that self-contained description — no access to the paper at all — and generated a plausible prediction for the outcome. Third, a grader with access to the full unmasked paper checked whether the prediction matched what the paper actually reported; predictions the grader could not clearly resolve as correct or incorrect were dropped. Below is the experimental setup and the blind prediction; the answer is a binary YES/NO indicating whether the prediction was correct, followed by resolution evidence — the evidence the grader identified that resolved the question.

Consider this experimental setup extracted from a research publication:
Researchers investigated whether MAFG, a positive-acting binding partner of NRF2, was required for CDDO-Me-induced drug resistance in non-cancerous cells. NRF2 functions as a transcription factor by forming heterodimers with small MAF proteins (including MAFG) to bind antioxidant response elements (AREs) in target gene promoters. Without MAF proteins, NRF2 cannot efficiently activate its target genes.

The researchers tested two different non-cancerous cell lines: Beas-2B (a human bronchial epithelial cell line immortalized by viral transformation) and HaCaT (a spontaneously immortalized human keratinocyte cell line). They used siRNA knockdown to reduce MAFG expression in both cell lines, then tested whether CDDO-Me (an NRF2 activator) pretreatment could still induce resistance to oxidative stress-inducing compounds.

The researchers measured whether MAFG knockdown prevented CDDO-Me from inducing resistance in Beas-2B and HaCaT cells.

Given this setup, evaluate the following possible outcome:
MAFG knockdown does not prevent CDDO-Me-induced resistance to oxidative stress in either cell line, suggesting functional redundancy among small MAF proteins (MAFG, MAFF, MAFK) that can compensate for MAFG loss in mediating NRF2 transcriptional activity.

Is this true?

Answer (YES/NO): NO